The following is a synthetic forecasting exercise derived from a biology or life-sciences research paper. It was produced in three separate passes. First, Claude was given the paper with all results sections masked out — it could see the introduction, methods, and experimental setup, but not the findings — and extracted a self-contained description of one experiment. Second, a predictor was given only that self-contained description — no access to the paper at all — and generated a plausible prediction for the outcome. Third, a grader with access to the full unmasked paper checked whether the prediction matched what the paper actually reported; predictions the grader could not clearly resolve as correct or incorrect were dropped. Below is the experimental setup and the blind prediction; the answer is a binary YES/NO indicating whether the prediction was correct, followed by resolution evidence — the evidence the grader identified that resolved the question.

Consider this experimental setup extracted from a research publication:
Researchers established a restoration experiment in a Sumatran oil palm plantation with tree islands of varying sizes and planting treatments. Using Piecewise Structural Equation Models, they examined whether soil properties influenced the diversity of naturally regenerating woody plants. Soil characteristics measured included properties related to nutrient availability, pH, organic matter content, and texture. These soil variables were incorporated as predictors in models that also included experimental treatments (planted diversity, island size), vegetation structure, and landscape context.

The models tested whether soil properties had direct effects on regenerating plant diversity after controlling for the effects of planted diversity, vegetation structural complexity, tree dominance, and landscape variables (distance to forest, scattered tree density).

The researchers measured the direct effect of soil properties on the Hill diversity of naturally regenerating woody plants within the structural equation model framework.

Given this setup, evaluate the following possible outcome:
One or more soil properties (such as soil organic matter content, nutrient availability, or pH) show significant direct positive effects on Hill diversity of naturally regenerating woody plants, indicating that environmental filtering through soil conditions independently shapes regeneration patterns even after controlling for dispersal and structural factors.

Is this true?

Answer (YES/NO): YES